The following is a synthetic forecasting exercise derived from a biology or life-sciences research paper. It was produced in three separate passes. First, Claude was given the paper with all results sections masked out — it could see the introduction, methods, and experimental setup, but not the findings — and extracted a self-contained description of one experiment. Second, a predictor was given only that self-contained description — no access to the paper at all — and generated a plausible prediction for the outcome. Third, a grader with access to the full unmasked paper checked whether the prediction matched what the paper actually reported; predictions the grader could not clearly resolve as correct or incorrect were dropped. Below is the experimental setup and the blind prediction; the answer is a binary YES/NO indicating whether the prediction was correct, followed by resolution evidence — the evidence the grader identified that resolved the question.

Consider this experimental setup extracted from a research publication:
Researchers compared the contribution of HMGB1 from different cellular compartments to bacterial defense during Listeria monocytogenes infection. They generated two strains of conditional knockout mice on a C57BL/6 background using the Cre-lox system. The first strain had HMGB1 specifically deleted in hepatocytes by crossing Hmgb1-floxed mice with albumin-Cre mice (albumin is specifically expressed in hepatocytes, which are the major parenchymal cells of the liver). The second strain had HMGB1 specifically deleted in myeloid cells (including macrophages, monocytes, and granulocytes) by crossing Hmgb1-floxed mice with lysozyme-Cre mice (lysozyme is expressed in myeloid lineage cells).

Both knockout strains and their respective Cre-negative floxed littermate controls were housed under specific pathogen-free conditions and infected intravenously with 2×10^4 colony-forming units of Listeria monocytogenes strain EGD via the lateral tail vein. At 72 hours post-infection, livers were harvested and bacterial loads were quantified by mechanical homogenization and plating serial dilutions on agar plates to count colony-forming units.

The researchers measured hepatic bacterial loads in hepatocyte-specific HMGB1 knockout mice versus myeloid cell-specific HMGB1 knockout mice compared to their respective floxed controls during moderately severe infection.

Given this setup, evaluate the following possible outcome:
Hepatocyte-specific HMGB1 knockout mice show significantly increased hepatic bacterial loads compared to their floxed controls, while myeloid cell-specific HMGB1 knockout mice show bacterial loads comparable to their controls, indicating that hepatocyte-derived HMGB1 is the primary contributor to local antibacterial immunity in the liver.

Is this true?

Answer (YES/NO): NO